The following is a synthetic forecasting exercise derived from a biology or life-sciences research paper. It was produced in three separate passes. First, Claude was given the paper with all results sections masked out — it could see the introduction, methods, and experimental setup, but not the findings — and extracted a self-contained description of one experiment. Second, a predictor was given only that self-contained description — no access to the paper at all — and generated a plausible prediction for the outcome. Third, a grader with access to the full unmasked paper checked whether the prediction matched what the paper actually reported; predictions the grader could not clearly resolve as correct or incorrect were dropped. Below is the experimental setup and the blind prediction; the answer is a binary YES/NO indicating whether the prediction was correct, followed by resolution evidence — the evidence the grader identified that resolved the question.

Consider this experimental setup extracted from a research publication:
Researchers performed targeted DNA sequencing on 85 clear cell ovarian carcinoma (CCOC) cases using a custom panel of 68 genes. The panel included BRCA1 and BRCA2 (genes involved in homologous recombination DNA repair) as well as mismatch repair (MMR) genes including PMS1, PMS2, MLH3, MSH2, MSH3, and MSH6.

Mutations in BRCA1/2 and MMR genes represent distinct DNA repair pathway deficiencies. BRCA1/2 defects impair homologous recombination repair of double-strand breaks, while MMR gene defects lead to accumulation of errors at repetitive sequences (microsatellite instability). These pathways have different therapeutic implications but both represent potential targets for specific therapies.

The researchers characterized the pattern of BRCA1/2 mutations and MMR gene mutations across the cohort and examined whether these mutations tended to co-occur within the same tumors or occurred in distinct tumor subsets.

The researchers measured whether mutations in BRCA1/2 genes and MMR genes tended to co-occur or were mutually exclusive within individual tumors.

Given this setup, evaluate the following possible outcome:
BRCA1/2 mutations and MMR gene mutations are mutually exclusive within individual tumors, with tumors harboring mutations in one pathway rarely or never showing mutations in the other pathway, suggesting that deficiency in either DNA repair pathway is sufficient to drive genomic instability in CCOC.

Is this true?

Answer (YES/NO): YES